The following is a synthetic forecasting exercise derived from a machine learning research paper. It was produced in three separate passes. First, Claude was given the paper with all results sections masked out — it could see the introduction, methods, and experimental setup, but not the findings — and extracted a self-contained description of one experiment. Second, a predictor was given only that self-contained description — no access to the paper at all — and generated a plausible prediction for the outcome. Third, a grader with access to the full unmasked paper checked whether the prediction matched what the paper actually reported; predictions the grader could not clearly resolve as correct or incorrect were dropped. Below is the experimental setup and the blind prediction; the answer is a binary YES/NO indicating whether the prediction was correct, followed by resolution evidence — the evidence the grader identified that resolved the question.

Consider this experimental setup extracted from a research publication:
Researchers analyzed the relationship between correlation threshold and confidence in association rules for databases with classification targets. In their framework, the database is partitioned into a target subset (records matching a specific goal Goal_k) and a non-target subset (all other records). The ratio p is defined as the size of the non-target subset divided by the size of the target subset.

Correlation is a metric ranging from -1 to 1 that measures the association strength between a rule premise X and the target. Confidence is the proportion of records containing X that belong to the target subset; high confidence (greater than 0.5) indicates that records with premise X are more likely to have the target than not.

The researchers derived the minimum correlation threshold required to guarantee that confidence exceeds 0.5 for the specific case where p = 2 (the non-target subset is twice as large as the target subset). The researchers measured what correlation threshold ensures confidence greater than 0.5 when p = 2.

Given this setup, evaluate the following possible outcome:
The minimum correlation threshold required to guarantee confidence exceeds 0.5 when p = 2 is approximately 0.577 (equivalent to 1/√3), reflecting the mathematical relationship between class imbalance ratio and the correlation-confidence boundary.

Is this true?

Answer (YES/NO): NO